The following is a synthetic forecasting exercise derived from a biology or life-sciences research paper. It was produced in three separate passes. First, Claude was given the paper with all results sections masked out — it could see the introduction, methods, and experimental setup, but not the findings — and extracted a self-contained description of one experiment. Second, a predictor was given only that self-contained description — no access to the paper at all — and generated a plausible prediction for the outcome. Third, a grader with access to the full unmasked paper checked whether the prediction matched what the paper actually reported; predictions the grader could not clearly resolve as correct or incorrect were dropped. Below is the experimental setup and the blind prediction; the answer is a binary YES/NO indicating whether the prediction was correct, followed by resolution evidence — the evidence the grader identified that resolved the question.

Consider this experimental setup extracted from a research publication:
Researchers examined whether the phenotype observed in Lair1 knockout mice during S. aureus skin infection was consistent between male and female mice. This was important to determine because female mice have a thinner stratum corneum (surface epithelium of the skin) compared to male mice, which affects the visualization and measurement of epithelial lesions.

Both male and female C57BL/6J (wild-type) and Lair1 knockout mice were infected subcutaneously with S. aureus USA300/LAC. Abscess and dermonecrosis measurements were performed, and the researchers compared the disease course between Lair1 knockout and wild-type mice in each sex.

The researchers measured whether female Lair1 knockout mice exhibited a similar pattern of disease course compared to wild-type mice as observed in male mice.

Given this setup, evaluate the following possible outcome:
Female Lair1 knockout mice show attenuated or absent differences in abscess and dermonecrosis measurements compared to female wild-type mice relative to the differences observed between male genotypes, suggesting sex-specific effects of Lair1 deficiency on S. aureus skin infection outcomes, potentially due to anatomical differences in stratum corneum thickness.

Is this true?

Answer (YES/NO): NO